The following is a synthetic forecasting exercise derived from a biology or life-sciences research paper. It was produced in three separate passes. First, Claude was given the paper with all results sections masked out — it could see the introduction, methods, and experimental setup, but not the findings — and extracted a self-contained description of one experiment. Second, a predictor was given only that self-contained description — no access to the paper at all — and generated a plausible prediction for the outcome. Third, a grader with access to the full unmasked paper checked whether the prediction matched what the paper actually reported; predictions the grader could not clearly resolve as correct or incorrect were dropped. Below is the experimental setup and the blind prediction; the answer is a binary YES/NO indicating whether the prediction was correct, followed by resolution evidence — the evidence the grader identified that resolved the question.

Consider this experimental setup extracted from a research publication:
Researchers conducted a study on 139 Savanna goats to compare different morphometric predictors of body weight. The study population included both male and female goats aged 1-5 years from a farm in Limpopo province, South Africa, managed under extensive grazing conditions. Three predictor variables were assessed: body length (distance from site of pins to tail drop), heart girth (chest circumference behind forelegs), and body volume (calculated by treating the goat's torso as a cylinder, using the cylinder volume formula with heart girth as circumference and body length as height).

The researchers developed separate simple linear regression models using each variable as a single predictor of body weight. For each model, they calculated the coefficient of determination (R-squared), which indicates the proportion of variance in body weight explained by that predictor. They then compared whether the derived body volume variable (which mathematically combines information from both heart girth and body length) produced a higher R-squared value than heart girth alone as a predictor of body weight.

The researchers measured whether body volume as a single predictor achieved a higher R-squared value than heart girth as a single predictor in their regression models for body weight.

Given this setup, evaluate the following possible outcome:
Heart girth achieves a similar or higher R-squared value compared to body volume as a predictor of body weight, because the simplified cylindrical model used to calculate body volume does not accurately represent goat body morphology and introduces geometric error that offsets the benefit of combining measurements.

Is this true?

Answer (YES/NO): YES